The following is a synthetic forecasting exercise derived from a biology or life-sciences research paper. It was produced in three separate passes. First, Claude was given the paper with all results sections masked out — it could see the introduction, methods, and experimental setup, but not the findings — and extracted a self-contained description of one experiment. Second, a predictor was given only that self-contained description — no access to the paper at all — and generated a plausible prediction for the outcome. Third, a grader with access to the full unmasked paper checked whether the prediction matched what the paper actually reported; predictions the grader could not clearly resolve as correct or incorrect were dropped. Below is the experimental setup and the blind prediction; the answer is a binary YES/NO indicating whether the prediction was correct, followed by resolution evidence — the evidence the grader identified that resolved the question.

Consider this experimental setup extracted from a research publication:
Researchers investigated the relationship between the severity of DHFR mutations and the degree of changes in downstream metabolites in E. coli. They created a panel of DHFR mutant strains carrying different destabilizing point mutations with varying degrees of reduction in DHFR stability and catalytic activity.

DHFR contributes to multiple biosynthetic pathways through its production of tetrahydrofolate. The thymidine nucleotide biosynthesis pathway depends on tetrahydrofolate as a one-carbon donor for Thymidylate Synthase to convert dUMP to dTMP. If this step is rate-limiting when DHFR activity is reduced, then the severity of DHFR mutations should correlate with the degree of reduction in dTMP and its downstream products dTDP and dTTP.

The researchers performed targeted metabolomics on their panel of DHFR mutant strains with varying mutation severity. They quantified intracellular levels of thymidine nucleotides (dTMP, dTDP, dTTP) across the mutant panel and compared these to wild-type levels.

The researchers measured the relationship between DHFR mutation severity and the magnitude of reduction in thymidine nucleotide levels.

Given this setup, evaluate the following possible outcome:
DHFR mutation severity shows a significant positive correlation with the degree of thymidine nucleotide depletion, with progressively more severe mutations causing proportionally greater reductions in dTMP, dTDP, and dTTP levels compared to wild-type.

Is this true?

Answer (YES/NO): NO